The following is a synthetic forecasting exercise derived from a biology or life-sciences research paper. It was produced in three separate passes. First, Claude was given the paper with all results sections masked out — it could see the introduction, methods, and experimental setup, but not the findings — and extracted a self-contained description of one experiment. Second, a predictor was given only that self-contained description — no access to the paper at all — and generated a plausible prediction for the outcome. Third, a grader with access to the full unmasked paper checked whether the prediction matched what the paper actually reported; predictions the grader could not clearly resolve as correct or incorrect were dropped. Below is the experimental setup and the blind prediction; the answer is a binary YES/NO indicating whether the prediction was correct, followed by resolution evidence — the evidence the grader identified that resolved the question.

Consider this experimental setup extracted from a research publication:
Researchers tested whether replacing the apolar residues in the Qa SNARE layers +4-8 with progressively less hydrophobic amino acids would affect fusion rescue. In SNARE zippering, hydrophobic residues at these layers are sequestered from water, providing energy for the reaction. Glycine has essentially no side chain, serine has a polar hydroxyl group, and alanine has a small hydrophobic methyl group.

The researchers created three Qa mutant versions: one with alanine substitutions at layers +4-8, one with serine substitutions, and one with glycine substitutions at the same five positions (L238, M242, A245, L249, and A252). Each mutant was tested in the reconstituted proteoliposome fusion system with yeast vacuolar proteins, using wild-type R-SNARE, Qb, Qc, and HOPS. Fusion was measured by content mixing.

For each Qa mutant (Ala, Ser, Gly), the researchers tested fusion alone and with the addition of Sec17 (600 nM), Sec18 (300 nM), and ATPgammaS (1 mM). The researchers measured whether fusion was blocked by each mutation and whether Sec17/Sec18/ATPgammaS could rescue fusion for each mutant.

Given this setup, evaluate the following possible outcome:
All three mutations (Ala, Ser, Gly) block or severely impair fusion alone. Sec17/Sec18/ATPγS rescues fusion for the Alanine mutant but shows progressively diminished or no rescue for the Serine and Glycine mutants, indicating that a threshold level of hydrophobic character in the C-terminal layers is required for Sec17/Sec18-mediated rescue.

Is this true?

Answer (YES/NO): NO